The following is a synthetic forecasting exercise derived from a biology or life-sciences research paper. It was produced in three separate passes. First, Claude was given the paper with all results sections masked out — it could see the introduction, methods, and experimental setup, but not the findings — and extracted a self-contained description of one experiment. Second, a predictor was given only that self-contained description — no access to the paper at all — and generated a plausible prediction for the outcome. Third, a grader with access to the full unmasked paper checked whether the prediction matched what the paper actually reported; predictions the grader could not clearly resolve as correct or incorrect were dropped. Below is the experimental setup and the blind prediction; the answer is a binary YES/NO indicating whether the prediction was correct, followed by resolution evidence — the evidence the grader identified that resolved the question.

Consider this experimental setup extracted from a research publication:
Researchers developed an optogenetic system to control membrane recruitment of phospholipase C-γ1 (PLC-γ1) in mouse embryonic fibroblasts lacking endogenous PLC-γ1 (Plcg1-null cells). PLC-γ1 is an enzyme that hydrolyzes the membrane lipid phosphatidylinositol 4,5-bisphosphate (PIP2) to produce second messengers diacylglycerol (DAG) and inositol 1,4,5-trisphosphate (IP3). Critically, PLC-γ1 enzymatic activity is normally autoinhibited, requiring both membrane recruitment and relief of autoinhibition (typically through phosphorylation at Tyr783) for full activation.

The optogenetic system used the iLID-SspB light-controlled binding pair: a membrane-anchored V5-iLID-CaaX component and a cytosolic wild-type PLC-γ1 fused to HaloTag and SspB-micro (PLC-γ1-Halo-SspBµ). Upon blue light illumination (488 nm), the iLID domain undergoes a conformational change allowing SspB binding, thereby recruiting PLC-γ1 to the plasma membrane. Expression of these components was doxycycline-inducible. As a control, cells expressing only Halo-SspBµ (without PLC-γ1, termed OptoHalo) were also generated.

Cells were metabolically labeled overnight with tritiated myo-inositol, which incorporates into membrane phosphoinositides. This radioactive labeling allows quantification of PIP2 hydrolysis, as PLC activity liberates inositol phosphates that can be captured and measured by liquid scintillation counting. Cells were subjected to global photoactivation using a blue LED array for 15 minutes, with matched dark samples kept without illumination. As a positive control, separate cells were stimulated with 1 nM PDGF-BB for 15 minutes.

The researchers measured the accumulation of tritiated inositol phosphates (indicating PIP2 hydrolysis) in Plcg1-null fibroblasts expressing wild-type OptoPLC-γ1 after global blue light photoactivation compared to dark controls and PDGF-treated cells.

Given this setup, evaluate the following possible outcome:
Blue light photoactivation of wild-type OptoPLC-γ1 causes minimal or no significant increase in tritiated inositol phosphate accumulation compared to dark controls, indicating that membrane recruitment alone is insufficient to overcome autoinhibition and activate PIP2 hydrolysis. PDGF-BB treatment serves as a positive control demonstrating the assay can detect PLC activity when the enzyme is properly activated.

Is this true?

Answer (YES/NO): YES